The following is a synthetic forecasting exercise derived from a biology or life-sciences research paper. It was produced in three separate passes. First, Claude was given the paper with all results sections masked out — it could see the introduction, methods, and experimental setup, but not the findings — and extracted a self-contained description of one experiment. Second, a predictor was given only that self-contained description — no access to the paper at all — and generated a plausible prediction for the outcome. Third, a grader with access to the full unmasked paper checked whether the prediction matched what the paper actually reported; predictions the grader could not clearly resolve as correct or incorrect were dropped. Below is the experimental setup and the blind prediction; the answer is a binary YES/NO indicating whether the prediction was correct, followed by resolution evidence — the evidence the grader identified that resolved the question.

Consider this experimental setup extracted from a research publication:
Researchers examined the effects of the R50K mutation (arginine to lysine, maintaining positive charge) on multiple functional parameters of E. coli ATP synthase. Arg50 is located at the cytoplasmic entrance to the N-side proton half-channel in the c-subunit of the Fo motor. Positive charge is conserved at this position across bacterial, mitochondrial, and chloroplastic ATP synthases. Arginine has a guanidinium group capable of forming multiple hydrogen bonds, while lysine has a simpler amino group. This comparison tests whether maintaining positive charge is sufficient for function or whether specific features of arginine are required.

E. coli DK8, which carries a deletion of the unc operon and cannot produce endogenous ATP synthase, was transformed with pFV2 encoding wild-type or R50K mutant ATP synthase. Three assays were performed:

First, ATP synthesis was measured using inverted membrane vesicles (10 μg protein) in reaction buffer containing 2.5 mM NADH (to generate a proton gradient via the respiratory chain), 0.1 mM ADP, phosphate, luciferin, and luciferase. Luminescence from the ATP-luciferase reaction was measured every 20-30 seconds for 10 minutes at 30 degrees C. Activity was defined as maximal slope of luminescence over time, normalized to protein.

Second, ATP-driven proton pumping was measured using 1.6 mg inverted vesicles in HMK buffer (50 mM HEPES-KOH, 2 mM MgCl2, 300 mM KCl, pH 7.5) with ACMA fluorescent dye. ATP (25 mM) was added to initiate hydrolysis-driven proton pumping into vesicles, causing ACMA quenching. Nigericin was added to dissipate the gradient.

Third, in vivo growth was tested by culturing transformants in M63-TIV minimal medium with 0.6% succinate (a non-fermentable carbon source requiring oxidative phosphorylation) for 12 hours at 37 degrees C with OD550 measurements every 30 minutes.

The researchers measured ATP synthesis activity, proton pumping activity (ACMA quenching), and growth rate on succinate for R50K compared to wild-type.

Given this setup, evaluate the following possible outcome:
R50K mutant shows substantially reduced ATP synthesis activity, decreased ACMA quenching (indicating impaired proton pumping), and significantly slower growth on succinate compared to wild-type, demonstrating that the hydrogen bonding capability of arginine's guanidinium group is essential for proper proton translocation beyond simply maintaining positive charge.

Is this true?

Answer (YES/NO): NO